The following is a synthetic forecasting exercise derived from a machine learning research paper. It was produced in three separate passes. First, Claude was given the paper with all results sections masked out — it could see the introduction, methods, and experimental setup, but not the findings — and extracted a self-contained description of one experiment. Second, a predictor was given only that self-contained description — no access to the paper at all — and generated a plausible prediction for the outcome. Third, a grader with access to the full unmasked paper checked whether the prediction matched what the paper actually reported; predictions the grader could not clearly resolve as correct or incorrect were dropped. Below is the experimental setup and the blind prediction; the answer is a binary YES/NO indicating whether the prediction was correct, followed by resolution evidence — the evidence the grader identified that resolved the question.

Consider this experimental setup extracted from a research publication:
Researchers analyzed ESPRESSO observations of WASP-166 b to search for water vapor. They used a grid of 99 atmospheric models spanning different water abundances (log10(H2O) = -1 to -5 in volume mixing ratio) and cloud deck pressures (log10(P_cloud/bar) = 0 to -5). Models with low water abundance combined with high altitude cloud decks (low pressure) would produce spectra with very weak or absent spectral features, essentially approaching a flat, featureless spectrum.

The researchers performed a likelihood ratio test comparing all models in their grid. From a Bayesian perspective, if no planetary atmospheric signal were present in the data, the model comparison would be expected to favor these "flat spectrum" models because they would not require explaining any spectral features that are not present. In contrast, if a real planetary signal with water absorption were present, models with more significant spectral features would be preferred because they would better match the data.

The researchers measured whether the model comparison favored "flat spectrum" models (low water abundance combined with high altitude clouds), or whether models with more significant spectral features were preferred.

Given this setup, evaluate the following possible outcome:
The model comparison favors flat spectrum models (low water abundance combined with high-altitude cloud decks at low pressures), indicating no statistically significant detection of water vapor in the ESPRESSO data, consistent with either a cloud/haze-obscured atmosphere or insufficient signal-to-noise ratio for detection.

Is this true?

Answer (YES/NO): NO